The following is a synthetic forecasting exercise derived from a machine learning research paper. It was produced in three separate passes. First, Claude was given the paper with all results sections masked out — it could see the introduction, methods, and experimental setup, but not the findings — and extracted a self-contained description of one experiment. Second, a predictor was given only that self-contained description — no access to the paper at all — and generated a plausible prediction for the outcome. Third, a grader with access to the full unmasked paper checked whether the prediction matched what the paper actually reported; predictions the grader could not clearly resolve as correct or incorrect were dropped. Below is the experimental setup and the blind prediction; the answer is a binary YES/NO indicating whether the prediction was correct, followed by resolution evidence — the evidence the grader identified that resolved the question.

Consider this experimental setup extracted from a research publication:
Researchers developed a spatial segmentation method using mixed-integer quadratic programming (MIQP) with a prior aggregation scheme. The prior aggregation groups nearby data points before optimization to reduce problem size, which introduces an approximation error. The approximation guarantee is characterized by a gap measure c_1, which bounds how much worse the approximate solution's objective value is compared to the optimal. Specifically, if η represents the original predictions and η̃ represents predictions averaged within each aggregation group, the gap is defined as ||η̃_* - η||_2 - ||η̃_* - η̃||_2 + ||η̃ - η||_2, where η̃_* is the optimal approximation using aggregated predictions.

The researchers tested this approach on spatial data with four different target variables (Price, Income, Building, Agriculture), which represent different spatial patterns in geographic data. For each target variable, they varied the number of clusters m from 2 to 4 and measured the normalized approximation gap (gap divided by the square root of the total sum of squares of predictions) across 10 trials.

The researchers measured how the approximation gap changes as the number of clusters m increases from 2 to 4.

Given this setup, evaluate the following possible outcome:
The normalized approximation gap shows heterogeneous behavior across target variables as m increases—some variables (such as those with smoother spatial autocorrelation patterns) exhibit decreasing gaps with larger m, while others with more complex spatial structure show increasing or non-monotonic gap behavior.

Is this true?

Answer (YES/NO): NO